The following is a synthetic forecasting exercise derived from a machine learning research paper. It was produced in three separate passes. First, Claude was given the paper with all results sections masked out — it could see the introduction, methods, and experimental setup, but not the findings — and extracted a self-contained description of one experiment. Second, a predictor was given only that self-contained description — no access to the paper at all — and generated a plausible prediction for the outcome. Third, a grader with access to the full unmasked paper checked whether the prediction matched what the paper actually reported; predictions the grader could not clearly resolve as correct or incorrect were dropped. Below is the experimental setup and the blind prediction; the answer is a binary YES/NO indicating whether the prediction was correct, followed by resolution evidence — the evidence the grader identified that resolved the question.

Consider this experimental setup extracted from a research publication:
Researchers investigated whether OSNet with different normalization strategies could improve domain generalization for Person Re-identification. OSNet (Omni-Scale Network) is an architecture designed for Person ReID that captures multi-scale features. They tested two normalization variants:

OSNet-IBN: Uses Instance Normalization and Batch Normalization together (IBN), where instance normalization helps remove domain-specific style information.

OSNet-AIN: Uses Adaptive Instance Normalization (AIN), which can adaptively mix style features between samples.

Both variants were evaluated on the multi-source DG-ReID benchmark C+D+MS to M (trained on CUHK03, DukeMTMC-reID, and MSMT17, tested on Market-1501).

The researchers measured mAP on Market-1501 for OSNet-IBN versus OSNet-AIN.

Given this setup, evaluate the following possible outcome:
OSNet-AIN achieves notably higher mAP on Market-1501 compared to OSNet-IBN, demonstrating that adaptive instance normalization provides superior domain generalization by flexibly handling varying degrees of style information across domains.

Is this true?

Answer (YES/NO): NO